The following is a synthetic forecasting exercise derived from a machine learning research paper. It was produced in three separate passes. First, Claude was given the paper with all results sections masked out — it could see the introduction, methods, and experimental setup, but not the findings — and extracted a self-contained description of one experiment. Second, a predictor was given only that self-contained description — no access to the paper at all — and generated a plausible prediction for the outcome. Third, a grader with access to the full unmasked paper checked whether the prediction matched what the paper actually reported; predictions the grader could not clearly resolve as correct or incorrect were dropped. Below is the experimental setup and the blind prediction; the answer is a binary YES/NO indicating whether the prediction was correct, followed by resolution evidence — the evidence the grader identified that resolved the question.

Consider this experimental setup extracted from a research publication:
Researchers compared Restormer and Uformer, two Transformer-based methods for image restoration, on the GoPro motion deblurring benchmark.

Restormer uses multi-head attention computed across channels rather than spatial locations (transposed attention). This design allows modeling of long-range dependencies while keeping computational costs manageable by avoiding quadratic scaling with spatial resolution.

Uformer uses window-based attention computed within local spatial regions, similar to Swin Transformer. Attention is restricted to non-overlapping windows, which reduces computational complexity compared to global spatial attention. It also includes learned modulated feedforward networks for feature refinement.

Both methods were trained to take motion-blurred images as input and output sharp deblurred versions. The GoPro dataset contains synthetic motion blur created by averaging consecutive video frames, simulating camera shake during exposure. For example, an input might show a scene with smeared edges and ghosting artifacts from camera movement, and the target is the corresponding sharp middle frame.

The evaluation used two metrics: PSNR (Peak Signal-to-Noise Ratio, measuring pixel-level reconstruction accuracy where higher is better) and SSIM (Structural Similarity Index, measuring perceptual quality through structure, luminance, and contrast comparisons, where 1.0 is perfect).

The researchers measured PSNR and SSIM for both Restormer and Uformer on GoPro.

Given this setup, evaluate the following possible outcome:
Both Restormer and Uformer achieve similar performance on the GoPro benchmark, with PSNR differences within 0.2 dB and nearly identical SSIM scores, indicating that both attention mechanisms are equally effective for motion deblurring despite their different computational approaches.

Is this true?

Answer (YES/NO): NO